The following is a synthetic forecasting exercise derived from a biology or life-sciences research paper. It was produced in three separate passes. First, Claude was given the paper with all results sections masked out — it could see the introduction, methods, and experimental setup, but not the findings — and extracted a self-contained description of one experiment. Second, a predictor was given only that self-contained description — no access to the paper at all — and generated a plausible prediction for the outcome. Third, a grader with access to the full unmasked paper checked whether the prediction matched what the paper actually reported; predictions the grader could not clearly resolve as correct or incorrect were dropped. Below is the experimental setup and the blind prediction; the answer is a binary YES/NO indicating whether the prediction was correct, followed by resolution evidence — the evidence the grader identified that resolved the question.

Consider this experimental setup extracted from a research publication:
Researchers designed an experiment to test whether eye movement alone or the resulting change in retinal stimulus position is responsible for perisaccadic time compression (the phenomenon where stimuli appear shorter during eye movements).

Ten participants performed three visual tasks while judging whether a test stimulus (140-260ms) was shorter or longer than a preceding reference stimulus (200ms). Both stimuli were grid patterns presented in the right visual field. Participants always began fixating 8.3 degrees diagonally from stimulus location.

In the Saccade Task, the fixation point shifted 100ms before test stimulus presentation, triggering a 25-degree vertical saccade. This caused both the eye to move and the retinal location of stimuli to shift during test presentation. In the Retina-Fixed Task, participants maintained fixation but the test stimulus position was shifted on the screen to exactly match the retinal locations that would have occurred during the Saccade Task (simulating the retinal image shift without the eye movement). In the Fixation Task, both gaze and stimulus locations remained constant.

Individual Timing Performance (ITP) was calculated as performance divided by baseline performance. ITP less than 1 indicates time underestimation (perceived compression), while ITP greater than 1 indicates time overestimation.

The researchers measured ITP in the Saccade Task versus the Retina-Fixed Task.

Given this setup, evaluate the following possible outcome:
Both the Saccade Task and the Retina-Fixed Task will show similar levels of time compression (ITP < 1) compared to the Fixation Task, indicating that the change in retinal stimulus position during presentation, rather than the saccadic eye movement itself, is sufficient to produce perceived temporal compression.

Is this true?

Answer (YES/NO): NO